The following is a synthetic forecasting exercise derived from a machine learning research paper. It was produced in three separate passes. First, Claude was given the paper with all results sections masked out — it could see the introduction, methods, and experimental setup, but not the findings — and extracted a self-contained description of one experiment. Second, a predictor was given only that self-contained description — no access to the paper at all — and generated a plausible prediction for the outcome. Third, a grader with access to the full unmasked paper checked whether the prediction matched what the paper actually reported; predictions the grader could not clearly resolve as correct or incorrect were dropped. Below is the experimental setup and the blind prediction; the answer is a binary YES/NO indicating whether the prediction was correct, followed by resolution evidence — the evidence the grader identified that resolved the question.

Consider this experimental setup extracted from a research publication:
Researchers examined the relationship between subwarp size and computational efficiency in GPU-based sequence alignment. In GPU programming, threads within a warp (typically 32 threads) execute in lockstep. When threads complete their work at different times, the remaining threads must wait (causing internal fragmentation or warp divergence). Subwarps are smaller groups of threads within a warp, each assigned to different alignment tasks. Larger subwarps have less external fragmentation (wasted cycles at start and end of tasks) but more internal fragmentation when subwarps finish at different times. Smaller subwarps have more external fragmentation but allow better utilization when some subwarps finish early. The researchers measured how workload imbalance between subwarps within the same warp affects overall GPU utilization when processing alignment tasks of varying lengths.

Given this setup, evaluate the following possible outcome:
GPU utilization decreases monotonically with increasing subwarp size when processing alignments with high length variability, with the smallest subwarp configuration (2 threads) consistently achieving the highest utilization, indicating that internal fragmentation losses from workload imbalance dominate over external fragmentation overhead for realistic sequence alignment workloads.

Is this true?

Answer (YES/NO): NO